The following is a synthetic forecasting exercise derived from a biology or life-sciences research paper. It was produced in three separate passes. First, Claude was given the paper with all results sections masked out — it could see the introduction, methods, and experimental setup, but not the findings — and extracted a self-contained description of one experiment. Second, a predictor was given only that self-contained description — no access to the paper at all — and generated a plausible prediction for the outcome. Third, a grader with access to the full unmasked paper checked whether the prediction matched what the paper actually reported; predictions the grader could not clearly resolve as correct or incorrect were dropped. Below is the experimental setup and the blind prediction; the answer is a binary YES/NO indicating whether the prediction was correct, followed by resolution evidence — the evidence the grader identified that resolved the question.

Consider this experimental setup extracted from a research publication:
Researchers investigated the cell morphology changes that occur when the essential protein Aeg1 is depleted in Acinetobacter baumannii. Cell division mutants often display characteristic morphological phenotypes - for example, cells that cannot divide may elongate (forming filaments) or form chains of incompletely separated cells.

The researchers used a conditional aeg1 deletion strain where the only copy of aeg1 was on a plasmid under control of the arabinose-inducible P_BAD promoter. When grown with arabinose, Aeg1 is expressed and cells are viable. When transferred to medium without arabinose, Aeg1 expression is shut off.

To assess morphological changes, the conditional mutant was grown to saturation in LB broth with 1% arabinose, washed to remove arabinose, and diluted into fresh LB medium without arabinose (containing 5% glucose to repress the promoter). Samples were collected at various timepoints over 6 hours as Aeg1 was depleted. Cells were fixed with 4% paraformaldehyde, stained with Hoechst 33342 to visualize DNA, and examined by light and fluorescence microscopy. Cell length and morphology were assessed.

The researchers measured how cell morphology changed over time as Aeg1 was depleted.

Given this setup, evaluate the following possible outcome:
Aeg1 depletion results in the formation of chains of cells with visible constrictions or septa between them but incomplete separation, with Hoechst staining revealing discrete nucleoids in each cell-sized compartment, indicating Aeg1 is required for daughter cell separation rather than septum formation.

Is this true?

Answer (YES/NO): NO